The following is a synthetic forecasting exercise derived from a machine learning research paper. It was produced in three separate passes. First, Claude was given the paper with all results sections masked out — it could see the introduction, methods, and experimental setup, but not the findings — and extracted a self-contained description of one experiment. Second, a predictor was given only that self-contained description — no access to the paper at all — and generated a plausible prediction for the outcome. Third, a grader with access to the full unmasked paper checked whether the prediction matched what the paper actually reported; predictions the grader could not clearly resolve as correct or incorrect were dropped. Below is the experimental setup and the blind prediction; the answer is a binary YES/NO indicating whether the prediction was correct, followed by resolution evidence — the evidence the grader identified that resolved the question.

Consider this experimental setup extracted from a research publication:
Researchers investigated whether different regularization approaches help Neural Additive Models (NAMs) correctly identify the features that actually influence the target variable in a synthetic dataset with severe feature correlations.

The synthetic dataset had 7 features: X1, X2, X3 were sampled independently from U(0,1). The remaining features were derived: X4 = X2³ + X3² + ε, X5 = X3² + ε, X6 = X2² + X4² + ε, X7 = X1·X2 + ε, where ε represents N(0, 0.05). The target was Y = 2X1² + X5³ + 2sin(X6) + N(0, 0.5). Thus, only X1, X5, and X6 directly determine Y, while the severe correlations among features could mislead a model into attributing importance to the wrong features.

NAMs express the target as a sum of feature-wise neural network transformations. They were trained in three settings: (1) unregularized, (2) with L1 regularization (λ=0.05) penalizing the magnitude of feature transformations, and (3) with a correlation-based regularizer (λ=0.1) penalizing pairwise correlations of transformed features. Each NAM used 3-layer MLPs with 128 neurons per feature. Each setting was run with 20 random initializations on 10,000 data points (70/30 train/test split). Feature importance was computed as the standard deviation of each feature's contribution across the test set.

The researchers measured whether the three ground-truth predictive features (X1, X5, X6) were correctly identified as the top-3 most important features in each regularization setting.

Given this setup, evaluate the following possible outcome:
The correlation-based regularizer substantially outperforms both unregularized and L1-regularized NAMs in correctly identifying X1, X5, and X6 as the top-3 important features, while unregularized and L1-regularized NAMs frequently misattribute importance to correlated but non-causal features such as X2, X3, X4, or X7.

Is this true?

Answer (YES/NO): NO